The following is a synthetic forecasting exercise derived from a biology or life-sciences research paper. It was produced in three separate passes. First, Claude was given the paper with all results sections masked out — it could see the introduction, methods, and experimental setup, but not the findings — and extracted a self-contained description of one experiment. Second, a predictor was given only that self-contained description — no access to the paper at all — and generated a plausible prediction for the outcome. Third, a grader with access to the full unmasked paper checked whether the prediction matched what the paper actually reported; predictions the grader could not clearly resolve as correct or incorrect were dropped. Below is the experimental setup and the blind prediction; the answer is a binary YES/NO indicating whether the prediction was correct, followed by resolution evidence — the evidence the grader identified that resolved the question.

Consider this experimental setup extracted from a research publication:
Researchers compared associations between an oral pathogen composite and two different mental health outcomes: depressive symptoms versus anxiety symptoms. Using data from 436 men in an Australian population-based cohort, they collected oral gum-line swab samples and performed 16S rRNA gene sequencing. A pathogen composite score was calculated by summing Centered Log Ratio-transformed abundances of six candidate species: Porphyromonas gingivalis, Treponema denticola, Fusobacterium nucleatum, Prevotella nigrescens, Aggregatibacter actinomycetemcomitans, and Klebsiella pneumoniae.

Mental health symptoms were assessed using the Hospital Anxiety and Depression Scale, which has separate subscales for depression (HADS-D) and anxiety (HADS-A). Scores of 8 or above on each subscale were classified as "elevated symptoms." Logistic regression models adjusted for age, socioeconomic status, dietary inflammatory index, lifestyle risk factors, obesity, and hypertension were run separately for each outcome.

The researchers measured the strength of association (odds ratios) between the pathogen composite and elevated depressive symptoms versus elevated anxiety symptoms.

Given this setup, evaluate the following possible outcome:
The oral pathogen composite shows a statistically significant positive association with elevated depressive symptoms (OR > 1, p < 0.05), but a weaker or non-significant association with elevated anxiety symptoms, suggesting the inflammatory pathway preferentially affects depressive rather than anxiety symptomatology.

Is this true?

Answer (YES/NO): NO